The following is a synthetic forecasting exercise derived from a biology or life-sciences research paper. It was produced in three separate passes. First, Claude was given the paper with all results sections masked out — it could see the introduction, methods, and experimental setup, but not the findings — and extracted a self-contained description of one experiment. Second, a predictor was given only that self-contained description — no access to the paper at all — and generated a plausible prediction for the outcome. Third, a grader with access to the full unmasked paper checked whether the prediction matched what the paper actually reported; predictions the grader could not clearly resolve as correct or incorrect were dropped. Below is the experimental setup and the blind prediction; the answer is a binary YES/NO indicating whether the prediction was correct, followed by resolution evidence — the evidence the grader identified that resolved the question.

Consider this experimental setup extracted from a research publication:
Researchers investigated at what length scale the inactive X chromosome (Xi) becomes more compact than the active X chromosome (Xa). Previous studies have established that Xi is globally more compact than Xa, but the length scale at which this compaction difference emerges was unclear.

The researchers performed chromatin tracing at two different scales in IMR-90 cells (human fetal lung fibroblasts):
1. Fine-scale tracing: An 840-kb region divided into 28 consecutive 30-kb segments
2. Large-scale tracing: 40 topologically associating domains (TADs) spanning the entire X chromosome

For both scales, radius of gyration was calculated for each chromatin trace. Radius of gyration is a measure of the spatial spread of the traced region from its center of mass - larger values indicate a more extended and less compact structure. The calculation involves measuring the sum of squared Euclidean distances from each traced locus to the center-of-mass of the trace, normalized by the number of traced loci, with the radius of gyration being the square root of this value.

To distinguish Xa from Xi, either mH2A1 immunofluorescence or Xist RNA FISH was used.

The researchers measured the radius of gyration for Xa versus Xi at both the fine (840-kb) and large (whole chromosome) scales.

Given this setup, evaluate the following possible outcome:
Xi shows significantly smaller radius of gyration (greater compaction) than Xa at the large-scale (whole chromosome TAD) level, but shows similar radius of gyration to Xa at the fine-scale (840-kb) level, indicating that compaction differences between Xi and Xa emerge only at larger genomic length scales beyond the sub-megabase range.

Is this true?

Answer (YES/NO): YES